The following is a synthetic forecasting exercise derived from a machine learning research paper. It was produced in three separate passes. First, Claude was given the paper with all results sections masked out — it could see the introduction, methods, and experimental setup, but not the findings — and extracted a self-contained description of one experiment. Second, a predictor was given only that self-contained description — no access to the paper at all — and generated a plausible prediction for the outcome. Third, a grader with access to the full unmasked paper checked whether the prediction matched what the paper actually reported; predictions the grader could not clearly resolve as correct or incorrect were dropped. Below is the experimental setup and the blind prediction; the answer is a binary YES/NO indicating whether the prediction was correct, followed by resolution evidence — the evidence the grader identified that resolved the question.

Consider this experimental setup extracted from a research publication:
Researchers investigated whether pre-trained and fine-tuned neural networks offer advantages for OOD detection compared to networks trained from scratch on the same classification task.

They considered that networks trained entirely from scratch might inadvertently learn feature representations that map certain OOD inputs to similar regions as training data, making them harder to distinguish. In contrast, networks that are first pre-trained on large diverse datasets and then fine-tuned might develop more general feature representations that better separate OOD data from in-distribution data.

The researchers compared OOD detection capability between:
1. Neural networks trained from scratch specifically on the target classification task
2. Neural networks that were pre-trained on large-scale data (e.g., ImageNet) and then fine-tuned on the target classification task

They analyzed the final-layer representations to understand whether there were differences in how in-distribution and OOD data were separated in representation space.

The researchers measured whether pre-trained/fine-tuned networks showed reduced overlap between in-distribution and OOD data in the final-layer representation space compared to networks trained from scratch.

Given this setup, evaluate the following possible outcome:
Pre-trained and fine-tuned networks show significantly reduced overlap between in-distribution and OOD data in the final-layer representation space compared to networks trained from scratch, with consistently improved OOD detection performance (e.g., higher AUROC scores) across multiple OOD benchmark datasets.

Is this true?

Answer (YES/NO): YES